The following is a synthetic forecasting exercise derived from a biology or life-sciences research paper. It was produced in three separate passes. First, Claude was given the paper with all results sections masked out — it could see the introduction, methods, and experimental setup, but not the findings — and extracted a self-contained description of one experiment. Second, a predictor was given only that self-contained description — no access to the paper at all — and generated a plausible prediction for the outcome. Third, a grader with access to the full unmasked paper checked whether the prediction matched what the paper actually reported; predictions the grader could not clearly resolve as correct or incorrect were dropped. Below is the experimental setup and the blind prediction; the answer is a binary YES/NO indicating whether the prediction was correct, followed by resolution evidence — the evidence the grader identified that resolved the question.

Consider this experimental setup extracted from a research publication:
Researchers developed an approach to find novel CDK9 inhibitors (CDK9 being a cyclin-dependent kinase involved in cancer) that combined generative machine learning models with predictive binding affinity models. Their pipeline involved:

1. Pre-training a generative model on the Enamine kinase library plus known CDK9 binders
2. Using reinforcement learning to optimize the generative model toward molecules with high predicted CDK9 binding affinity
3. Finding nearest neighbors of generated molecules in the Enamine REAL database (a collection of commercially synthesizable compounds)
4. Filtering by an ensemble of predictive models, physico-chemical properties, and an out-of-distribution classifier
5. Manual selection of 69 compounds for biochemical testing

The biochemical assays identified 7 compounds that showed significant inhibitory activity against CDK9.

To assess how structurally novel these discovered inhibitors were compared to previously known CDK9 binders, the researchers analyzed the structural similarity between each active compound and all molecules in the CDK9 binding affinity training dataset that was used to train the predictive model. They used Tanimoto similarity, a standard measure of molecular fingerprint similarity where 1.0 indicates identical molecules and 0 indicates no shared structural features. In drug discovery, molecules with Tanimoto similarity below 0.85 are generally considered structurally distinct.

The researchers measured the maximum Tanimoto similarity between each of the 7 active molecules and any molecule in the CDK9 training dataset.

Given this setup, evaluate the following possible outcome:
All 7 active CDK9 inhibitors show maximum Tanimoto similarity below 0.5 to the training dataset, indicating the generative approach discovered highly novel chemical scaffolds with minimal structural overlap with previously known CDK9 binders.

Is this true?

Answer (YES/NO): NO